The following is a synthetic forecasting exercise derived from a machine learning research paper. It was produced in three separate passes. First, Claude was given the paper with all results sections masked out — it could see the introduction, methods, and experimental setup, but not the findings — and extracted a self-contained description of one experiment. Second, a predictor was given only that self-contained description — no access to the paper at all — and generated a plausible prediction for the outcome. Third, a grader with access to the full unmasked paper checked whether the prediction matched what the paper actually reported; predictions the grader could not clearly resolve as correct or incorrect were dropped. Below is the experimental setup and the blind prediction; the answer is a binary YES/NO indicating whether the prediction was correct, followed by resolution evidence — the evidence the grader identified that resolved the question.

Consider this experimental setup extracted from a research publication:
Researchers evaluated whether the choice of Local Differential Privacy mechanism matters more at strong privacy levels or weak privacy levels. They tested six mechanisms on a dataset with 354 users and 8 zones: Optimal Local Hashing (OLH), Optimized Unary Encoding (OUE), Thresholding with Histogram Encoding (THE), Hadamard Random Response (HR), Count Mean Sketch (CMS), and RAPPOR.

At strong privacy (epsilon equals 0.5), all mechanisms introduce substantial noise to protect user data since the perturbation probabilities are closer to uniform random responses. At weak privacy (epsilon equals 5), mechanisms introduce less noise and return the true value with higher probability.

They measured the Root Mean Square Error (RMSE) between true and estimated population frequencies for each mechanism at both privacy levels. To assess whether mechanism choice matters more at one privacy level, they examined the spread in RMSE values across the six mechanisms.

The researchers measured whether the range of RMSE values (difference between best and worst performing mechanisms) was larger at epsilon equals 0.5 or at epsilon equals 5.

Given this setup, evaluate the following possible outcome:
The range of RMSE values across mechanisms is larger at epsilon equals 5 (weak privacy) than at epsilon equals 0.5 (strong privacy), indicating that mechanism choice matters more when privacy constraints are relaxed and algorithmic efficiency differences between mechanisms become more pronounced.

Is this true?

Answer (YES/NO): NO